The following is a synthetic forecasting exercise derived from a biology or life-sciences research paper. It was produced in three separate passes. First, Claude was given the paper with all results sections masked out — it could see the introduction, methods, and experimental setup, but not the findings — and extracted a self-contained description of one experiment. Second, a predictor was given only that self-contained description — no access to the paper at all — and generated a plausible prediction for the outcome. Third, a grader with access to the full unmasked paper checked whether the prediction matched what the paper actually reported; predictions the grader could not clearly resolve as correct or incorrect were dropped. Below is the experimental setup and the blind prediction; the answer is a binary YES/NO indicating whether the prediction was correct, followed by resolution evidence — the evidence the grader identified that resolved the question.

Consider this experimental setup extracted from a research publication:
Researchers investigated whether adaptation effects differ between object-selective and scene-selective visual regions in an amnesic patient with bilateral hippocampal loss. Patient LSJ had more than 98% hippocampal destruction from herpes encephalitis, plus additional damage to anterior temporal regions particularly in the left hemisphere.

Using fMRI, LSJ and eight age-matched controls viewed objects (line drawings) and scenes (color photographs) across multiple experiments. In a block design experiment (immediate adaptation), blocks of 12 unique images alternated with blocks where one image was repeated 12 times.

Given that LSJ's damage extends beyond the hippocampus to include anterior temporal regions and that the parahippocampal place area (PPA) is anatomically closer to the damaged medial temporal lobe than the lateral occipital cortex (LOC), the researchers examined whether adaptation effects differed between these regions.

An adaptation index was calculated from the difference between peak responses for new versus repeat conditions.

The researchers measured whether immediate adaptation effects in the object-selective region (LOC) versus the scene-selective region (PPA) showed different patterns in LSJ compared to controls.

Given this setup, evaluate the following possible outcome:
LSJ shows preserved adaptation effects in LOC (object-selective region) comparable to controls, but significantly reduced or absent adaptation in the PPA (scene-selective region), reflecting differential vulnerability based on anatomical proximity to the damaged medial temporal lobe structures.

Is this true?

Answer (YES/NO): NO